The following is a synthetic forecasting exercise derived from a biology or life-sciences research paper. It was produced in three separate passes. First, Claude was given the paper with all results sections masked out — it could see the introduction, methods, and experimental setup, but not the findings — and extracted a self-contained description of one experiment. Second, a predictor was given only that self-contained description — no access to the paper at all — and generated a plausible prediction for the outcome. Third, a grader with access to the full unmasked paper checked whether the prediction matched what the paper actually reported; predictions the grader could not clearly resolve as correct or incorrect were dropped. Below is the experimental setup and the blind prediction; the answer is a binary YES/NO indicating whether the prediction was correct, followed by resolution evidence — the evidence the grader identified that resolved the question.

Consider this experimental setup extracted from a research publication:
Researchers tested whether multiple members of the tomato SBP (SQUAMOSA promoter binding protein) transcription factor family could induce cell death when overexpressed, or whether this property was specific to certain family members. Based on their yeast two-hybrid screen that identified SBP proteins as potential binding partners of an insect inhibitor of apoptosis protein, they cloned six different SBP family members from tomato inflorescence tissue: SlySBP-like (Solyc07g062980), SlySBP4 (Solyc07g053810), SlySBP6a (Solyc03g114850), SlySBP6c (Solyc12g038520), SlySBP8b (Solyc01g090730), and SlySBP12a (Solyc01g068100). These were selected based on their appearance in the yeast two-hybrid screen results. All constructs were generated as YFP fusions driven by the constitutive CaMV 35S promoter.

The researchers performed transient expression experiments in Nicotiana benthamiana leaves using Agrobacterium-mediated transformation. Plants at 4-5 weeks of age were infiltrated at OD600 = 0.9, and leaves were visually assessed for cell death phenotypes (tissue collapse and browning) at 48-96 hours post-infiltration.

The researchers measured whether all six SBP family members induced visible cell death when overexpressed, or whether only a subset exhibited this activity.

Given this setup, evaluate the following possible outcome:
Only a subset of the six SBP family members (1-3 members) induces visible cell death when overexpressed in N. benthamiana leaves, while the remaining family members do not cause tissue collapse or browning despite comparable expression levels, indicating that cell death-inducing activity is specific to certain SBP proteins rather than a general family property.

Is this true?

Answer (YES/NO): YES